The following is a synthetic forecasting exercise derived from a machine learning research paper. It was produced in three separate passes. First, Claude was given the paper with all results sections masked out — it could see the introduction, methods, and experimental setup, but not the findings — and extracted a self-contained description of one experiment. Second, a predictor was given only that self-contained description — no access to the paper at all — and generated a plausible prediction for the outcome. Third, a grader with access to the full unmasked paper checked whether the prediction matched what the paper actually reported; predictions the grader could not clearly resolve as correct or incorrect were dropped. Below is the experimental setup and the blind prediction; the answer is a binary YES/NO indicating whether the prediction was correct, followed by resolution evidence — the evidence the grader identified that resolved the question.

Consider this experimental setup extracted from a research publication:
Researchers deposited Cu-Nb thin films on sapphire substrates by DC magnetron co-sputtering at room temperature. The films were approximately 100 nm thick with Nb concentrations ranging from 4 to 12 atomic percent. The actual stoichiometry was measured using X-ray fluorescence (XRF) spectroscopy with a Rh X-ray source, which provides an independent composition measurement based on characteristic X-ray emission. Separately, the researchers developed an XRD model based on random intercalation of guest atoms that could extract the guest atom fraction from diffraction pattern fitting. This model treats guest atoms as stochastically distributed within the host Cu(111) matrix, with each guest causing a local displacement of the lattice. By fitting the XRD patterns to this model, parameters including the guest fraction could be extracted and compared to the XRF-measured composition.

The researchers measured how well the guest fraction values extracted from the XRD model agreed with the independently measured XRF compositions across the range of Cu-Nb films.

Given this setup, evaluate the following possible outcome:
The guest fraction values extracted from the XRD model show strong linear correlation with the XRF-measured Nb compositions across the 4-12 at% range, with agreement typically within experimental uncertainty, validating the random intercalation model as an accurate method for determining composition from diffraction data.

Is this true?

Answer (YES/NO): YES